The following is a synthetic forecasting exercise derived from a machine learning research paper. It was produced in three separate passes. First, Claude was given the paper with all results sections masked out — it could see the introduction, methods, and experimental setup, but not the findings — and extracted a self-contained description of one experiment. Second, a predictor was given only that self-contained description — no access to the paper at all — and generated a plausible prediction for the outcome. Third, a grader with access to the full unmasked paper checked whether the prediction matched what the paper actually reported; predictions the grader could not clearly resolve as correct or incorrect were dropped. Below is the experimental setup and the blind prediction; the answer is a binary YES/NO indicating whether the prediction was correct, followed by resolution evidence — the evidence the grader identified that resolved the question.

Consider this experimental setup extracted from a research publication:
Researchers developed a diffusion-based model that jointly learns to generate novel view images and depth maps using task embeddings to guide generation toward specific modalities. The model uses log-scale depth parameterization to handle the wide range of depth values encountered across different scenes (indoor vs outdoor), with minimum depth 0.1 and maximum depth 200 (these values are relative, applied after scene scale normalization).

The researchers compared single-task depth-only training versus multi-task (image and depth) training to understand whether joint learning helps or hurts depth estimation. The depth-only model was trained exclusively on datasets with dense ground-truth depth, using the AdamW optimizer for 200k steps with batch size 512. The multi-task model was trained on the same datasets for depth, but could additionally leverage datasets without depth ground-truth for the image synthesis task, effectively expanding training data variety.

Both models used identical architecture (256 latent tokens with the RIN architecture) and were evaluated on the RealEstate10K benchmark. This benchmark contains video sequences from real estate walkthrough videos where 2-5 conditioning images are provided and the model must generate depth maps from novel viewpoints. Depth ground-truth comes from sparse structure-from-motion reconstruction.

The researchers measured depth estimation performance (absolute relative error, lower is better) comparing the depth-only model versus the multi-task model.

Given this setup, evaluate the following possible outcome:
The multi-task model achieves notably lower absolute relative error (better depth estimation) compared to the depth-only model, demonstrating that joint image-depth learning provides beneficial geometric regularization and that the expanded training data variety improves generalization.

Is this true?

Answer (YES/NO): NO